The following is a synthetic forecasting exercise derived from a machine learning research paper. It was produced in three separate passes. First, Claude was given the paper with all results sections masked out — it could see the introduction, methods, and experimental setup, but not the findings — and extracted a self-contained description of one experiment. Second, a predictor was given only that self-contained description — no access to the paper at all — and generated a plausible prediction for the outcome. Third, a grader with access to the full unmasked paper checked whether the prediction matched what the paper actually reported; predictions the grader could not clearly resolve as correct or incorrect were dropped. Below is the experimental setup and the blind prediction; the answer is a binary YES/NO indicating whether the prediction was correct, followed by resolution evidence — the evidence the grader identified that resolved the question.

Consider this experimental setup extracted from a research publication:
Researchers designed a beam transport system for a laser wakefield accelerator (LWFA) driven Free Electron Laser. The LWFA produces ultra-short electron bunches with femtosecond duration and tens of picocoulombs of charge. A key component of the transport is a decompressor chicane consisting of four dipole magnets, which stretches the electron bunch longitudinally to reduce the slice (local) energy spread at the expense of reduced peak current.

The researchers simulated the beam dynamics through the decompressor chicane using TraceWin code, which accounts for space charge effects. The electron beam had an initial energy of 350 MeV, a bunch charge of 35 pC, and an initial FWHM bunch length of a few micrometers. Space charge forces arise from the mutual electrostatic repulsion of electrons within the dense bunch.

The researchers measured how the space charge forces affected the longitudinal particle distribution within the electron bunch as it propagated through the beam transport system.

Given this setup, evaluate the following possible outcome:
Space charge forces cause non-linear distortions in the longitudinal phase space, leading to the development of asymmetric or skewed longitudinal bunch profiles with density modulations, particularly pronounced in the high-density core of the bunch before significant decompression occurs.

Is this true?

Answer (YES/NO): NO